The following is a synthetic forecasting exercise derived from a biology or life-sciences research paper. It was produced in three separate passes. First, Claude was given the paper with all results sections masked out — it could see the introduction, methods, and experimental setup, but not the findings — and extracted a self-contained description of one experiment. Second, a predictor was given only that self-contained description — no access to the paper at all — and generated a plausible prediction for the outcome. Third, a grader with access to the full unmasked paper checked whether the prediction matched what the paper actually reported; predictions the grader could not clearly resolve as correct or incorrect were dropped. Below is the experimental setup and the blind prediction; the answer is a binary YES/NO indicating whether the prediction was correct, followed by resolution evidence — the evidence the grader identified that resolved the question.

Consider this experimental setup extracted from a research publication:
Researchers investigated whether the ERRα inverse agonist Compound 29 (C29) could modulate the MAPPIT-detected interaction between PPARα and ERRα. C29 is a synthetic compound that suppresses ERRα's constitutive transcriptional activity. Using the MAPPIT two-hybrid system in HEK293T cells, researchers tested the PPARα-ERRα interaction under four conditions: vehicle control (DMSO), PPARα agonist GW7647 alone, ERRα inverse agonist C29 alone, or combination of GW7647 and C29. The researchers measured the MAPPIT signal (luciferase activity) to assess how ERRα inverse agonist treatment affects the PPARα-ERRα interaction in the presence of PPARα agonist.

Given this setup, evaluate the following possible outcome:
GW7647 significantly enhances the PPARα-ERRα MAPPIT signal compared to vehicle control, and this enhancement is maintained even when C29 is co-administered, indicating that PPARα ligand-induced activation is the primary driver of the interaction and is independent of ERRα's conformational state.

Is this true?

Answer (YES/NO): NO